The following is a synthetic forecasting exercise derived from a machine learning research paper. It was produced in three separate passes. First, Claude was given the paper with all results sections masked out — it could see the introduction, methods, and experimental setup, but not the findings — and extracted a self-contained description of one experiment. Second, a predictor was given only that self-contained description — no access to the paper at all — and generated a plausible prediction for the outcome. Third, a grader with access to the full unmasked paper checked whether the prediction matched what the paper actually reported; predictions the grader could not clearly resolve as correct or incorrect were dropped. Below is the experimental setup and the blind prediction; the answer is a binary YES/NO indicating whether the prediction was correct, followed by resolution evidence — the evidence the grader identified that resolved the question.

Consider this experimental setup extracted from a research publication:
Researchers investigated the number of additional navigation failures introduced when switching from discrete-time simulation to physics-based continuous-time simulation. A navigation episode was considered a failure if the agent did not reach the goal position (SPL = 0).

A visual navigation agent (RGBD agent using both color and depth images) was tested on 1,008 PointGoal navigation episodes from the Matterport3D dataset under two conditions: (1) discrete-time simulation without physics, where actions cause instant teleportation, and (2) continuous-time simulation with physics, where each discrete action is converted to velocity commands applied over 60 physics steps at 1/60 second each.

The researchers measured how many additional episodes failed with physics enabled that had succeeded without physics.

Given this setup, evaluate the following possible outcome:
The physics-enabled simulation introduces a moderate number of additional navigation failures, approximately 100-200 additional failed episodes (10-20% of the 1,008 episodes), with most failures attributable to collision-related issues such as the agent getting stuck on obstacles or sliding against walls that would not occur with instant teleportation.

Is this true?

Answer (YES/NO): YES